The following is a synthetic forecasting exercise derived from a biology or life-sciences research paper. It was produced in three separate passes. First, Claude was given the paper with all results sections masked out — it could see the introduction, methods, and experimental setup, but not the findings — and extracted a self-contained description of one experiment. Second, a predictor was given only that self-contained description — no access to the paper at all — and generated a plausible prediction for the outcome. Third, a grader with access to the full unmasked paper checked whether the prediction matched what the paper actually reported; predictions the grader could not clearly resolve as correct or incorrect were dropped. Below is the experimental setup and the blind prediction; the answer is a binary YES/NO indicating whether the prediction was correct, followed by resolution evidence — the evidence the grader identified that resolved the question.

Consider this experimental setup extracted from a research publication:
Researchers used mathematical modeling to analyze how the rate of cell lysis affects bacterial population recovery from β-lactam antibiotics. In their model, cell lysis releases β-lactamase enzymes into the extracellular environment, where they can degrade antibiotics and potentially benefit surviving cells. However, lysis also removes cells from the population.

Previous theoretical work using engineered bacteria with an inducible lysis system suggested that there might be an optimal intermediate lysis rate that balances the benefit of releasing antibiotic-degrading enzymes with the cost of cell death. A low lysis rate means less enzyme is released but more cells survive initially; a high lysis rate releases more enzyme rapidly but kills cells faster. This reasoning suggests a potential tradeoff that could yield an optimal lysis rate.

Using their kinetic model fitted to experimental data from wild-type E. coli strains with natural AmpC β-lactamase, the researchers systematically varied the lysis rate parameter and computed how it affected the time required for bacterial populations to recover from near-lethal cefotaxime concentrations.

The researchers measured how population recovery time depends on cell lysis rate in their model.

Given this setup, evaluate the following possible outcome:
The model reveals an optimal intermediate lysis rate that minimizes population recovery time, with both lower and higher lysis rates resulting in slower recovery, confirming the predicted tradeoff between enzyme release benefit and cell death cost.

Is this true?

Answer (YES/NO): NO